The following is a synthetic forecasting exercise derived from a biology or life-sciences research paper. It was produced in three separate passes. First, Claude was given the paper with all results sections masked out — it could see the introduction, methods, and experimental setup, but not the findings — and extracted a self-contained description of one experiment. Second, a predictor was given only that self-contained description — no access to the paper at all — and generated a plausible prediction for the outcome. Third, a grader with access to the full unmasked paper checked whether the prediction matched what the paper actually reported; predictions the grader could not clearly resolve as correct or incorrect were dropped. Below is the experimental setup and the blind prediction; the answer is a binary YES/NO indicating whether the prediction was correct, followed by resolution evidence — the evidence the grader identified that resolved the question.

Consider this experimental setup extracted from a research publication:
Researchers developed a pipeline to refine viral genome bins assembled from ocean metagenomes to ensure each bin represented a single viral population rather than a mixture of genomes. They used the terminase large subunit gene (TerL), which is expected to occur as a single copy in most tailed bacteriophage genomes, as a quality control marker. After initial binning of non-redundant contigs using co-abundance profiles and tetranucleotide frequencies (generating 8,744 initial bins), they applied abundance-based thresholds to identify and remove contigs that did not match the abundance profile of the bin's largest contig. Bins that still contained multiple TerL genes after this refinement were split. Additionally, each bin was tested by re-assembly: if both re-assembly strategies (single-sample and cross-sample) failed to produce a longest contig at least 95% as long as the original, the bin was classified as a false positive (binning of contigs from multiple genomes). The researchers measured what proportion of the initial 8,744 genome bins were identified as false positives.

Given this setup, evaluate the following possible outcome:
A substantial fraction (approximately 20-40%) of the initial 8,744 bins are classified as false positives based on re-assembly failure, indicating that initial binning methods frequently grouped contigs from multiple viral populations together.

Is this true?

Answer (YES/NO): NO